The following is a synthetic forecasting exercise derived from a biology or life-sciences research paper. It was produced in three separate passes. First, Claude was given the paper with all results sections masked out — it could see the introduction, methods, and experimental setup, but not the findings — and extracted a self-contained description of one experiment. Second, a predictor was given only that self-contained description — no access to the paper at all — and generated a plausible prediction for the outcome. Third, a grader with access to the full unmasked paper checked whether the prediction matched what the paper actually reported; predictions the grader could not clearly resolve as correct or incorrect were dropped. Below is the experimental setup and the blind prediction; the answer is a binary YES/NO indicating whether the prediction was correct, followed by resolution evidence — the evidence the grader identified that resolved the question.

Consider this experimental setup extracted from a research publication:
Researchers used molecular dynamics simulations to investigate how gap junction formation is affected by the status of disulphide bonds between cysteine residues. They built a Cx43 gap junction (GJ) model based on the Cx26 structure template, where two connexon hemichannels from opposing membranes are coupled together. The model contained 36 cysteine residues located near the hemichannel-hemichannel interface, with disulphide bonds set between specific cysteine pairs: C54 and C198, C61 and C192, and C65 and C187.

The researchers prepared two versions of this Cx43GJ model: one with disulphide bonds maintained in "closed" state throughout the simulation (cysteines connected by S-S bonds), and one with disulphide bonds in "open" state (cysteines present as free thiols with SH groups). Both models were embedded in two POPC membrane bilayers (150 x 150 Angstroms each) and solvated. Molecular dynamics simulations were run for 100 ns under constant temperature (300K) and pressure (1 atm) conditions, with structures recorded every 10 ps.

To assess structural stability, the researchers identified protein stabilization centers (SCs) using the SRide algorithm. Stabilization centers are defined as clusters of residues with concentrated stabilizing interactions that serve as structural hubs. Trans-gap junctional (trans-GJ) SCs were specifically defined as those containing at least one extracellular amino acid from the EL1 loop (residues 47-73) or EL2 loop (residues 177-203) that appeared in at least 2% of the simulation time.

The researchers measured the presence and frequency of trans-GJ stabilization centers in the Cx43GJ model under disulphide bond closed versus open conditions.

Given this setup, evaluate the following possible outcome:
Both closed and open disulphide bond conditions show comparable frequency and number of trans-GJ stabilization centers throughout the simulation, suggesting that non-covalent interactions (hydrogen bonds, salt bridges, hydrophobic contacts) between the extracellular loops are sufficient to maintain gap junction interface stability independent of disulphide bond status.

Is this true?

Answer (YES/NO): NO